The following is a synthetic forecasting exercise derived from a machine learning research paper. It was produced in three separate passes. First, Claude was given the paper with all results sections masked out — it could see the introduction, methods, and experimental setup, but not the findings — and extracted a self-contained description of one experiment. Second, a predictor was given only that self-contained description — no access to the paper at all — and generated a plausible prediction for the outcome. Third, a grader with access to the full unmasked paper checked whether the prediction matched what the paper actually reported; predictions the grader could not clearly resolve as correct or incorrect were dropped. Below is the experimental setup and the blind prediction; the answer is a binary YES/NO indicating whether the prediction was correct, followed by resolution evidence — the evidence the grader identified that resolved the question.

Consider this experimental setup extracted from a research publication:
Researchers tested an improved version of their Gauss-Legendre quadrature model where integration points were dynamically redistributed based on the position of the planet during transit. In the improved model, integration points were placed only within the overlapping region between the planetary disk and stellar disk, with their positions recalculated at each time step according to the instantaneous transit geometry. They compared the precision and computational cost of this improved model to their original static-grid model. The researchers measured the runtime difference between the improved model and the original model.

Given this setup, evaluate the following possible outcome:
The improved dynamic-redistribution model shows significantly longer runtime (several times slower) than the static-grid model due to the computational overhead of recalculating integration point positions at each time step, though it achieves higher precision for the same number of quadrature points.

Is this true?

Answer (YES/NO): NO